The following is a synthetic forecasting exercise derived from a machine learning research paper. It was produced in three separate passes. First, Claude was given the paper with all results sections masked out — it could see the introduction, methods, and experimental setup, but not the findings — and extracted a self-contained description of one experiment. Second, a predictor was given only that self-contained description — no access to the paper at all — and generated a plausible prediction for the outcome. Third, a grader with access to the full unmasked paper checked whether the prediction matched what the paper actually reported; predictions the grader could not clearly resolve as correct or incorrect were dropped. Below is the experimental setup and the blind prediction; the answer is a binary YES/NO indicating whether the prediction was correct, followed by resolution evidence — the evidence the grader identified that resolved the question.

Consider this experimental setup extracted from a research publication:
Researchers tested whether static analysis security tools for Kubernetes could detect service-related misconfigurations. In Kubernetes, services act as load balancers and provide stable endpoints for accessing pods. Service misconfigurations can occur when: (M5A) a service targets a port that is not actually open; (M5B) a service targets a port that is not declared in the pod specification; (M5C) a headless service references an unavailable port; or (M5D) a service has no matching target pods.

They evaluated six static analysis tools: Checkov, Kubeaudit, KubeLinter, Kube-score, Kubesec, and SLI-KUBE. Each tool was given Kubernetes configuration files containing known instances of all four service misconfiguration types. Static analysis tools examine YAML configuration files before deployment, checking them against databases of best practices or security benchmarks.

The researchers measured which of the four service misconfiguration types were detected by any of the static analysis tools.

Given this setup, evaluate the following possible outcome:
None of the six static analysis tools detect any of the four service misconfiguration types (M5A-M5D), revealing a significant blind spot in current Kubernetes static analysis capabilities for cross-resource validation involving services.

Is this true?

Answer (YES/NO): NO